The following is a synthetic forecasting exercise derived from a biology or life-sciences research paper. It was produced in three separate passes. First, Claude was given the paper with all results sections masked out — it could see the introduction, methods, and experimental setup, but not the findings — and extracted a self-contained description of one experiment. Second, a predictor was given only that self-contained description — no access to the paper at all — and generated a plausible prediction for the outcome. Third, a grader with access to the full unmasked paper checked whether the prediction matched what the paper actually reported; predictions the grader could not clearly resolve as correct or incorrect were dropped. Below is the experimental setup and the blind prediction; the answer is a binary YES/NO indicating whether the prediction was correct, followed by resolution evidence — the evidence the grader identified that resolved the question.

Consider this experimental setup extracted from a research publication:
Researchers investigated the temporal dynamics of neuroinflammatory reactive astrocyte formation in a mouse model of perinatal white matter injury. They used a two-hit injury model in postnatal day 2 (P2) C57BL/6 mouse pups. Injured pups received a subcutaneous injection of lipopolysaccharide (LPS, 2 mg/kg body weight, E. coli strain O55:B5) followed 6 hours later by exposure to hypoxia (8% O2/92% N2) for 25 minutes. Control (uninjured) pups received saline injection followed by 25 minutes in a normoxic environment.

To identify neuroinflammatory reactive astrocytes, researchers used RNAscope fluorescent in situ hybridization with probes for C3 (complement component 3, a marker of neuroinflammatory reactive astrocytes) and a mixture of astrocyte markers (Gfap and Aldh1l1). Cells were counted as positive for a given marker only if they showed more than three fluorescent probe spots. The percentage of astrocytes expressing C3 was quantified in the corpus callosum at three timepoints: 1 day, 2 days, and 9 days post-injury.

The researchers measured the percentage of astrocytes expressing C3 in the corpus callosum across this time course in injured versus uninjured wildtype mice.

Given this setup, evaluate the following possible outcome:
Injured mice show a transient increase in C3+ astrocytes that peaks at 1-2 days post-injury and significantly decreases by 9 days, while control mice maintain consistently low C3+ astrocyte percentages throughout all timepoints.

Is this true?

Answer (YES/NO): NO